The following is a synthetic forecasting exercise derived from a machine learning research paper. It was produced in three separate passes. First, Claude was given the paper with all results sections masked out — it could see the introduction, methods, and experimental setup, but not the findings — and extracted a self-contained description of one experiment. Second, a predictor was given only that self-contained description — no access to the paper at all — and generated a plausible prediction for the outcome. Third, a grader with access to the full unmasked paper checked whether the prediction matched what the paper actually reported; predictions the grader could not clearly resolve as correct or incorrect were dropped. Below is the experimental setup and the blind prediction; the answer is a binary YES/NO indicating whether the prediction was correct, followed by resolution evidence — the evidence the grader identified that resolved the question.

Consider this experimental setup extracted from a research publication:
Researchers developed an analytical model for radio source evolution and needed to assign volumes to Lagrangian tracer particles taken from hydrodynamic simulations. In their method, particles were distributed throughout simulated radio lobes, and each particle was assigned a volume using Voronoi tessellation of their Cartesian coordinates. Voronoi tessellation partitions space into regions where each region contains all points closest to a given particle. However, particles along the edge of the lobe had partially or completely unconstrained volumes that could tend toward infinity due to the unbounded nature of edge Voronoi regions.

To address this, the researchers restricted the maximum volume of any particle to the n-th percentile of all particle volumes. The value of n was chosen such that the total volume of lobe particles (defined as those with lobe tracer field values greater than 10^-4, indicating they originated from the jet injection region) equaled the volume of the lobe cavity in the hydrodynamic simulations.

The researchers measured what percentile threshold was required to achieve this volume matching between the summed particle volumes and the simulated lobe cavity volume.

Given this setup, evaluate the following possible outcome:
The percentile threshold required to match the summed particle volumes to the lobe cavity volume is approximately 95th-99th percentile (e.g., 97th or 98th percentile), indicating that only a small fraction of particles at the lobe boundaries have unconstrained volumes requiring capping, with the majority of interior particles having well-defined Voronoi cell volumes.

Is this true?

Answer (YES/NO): YES